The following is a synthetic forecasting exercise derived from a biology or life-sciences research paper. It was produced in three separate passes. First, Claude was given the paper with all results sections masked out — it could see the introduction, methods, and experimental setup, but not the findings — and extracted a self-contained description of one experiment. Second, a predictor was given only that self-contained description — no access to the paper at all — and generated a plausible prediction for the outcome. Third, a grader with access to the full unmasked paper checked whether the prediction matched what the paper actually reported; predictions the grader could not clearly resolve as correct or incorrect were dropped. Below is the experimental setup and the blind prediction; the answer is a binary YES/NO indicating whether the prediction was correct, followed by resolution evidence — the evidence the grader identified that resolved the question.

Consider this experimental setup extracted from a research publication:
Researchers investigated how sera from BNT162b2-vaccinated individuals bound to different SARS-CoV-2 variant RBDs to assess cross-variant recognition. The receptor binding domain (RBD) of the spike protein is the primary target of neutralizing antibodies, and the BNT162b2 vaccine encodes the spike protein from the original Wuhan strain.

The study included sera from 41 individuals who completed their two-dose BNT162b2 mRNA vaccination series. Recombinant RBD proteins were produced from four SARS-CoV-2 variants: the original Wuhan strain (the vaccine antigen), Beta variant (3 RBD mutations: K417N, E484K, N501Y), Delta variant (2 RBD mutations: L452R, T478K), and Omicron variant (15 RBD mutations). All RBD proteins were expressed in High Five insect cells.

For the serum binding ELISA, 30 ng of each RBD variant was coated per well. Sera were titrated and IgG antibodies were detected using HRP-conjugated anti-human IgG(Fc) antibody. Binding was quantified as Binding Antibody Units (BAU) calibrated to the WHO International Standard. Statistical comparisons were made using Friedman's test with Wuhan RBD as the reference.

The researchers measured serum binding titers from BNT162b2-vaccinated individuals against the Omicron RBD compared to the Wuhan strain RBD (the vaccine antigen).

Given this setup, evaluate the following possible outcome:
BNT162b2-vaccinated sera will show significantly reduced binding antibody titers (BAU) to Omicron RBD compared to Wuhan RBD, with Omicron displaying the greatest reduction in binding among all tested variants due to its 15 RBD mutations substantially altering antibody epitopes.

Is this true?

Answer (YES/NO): YES